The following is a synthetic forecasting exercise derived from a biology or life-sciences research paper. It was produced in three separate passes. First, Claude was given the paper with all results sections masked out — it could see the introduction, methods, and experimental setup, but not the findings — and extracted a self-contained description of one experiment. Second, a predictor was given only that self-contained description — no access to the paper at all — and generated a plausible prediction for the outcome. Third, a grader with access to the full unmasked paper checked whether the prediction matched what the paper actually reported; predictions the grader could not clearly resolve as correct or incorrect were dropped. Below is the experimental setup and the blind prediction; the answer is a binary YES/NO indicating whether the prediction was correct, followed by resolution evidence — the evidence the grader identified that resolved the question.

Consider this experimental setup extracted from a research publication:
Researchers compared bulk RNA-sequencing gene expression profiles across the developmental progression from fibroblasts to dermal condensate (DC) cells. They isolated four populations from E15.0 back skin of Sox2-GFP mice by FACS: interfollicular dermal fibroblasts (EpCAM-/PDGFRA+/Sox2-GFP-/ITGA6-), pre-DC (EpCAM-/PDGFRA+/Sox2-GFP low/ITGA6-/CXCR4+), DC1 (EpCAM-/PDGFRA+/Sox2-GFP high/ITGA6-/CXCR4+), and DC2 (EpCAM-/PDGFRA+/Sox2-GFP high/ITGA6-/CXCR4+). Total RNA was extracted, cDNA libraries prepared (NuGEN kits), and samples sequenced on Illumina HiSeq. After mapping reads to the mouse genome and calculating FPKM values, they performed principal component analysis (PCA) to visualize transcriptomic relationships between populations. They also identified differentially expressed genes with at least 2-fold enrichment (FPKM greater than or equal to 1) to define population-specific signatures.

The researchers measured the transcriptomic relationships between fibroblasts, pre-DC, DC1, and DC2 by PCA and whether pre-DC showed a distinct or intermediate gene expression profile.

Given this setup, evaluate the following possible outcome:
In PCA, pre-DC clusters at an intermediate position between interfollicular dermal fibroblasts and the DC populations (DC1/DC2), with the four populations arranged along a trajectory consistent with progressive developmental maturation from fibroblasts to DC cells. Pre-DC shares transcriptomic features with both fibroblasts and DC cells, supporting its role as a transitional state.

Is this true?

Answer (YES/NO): YES